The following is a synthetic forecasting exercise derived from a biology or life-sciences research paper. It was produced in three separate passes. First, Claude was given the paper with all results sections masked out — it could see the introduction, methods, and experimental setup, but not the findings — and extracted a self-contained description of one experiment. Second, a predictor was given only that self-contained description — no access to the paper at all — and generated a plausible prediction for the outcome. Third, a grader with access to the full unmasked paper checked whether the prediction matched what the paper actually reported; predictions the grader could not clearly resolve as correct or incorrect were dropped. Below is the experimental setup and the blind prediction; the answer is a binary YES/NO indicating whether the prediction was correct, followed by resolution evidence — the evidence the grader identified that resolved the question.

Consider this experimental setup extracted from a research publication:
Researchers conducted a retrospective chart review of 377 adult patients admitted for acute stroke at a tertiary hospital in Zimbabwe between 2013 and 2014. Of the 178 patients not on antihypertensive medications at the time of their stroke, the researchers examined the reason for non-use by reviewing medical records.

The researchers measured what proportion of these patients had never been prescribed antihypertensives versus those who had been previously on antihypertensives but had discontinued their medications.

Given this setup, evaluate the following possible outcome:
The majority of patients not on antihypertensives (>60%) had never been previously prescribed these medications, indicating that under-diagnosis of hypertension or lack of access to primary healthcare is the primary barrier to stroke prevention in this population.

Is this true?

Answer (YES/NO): YES